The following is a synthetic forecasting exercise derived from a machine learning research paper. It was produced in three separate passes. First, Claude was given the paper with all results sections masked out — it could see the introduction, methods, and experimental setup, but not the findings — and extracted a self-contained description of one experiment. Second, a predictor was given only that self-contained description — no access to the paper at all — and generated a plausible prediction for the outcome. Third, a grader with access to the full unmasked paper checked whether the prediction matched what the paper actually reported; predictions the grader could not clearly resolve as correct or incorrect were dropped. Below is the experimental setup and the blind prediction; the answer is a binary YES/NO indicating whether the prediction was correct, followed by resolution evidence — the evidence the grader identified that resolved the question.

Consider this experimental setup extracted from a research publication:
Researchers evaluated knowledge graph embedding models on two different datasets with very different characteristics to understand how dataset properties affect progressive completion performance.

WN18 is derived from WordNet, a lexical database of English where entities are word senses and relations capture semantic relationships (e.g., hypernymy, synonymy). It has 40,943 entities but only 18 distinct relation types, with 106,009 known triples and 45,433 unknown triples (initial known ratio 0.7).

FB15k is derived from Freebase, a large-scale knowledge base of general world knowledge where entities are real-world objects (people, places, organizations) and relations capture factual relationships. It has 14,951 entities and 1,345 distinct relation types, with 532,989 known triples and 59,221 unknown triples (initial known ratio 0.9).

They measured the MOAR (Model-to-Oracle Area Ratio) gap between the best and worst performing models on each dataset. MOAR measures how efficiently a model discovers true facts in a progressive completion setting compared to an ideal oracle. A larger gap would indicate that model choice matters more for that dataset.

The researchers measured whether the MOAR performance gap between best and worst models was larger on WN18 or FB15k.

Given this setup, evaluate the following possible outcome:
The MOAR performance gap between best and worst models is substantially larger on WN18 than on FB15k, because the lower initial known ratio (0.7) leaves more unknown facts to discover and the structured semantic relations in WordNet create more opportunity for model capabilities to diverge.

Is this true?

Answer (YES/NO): NO